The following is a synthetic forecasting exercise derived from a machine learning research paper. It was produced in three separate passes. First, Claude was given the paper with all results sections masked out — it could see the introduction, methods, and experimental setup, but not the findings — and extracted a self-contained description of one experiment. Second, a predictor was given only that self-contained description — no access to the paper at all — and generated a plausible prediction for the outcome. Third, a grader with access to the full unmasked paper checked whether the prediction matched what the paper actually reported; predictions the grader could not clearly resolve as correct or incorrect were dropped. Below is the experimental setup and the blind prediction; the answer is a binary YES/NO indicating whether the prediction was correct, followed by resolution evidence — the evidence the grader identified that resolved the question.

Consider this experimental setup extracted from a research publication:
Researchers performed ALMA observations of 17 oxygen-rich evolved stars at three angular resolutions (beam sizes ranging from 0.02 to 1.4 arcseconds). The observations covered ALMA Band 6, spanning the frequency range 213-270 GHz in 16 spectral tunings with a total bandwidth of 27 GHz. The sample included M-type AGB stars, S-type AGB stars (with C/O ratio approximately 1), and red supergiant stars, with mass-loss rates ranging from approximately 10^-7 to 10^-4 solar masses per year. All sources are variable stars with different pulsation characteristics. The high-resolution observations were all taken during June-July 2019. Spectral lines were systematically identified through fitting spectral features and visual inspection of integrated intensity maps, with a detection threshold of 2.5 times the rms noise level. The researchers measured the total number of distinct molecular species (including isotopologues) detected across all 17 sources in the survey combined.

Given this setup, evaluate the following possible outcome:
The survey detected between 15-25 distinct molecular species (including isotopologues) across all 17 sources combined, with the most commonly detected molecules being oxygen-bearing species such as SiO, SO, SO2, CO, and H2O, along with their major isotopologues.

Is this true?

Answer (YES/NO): NO